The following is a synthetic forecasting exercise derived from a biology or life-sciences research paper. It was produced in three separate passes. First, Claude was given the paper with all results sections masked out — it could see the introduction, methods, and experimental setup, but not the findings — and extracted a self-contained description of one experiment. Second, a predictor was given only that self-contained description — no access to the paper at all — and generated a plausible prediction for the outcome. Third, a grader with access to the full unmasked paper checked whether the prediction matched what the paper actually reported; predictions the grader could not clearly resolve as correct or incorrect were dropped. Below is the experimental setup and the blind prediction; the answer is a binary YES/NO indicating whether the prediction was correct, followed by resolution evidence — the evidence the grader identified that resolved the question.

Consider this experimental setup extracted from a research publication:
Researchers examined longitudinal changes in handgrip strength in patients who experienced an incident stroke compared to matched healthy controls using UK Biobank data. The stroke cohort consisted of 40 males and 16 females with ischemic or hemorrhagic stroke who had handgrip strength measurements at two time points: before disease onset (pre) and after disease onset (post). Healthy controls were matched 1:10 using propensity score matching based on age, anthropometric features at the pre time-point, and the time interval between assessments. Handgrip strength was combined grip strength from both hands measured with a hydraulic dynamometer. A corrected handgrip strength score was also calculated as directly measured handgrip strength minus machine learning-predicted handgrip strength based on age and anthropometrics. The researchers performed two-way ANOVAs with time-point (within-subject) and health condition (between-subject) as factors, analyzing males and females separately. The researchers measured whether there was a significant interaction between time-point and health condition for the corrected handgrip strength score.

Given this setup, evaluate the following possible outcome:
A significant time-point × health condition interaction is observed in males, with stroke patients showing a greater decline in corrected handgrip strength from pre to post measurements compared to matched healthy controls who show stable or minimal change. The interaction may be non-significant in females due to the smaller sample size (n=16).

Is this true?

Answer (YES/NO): NO